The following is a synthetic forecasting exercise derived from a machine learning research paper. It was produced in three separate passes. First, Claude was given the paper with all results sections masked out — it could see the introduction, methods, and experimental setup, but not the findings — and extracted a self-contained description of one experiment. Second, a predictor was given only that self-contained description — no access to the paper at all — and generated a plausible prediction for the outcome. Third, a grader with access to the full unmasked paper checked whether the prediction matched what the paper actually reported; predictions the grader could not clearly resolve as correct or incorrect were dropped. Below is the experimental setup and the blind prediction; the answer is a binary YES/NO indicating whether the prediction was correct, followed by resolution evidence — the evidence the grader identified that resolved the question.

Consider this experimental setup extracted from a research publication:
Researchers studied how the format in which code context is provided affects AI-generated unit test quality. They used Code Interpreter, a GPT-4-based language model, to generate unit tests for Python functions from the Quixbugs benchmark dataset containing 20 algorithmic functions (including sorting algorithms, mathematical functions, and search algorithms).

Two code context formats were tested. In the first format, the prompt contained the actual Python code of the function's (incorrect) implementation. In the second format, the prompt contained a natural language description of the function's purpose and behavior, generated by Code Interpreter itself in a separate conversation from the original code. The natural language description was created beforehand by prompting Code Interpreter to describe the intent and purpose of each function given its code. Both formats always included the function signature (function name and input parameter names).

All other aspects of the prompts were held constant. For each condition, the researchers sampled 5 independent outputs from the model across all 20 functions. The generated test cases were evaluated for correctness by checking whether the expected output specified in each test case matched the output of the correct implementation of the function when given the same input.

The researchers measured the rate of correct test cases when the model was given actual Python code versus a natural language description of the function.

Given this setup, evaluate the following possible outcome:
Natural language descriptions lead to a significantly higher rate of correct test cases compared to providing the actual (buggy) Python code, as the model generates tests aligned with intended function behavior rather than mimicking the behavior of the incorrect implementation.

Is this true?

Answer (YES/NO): NO